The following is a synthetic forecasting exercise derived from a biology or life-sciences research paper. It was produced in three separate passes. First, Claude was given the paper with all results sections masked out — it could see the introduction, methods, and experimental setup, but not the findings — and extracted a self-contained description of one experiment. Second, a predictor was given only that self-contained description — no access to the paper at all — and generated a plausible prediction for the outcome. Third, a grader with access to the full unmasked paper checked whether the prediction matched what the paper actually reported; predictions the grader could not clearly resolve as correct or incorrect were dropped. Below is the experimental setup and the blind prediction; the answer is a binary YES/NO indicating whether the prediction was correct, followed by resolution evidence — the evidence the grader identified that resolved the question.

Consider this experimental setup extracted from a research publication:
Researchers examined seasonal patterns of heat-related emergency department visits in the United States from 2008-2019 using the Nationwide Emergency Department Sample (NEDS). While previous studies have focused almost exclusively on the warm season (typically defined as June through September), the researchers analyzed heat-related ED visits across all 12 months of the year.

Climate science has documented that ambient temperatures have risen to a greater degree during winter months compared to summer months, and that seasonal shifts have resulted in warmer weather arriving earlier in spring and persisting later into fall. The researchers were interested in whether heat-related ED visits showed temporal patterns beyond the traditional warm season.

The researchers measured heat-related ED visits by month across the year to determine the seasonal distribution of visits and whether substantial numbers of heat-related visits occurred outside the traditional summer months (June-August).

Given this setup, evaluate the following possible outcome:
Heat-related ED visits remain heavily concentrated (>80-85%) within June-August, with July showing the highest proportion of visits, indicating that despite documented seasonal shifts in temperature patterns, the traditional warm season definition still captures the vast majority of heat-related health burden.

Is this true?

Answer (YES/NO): NO